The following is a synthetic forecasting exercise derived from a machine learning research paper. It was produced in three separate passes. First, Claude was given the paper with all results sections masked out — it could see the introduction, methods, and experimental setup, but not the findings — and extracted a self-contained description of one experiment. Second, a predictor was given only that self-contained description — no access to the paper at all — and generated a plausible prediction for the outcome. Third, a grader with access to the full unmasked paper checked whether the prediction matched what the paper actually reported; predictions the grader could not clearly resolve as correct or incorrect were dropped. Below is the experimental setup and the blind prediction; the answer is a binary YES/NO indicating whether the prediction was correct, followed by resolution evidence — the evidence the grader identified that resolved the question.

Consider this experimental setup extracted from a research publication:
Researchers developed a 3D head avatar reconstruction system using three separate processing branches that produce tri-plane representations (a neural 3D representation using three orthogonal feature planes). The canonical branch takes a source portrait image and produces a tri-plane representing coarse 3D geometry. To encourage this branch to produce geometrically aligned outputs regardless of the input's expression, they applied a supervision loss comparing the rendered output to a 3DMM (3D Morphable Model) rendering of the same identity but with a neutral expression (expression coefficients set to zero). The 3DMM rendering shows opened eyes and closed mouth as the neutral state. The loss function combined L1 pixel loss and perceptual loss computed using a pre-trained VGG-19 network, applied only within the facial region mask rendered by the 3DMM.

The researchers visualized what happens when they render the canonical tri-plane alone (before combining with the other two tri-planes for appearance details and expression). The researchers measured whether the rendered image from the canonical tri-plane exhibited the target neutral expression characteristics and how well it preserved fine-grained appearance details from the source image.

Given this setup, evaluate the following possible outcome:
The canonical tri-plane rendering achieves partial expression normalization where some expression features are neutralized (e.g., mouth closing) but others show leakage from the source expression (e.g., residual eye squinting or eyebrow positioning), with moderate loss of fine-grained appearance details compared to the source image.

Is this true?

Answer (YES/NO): NO